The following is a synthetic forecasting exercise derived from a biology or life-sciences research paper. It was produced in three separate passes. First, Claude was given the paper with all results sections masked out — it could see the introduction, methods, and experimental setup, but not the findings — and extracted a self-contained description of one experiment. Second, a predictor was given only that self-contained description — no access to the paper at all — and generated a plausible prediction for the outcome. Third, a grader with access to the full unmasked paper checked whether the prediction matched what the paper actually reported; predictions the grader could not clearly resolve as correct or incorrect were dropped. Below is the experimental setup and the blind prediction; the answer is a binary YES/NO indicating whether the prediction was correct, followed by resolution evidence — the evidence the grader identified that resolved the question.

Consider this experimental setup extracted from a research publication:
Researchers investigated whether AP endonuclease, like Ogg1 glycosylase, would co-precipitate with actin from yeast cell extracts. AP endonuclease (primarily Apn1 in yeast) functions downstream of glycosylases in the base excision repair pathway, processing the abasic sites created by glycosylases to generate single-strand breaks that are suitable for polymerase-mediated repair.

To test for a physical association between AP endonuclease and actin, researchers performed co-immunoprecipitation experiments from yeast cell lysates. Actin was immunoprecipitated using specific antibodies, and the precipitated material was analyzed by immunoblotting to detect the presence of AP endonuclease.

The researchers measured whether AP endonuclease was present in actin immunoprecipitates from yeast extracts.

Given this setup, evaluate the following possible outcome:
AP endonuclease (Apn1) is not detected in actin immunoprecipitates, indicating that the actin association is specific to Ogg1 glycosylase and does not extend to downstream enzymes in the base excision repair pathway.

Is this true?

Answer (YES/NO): NO